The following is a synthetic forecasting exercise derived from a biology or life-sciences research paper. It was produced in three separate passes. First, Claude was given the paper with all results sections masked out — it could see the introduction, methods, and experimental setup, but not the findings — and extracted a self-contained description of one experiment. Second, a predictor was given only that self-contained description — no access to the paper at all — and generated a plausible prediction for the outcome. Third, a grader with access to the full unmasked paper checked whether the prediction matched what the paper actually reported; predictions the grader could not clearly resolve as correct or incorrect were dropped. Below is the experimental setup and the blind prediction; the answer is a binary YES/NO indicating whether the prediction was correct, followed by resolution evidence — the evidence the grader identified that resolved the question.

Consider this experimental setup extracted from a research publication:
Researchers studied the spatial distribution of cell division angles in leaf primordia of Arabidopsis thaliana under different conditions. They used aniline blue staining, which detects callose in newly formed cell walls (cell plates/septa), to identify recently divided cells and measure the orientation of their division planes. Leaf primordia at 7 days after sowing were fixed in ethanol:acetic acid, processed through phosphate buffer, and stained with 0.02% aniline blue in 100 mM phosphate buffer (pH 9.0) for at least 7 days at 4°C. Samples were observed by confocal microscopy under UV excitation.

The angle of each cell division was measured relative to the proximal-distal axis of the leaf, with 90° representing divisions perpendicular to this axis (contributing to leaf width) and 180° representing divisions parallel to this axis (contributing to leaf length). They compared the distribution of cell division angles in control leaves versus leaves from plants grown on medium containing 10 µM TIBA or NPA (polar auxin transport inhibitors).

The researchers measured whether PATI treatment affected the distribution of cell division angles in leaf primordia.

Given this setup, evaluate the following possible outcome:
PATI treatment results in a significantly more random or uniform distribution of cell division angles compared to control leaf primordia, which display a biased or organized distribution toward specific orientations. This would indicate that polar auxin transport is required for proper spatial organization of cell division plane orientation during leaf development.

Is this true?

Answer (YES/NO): YES